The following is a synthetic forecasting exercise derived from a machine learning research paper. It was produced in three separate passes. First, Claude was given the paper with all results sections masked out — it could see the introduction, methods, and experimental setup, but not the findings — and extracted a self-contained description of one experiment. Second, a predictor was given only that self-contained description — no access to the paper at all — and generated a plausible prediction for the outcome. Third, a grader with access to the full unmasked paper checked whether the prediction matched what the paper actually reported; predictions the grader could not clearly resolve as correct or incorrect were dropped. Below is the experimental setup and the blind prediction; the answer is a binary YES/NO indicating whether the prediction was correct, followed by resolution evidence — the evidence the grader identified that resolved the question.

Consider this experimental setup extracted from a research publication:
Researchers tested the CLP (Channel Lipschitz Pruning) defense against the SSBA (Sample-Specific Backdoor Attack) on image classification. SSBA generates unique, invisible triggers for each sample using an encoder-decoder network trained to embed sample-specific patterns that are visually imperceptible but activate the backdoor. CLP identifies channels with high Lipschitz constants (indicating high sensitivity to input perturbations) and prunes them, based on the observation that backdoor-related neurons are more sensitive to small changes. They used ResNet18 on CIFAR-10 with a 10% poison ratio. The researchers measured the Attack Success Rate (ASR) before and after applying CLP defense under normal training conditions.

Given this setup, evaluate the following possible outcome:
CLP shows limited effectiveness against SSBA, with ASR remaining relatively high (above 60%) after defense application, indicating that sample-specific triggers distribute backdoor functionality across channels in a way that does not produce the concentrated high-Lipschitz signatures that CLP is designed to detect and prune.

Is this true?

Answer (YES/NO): NO